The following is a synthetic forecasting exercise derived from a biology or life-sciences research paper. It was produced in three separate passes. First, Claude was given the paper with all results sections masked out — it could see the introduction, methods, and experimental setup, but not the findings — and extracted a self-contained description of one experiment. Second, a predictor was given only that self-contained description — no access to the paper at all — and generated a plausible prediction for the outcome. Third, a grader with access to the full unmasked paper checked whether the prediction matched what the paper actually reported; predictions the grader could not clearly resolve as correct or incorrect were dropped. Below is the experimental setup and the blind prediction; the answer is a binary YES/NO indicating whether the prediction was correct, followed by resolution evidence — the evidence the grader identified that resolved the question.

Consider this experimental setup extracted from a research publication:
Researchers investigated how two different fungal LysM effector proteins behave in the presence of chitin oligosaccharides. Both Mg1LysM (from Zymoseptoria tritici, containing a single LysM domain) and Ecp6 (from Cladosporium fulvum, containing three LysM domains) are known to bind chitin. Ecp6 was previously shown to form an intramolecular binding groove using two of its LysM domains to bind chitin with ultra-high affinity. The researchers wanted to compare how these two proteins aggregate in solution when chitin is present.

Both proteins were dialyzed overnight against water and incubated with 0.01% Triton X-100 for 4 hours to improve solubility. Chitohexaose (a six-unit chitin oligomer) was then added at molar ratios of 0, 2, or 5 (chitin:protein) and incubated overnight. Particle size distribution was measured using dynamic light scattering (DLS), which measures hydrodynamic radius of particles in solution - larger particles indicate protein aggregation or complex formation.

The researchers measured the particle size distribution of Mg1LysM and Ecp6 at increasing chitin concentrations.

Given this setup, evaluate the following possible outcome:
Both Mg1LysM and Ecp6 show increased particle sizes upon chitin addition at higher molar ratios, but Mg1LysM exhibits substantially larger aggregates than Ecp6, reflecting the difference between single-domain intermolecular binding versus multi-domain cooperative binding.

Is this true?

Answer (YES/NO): NO